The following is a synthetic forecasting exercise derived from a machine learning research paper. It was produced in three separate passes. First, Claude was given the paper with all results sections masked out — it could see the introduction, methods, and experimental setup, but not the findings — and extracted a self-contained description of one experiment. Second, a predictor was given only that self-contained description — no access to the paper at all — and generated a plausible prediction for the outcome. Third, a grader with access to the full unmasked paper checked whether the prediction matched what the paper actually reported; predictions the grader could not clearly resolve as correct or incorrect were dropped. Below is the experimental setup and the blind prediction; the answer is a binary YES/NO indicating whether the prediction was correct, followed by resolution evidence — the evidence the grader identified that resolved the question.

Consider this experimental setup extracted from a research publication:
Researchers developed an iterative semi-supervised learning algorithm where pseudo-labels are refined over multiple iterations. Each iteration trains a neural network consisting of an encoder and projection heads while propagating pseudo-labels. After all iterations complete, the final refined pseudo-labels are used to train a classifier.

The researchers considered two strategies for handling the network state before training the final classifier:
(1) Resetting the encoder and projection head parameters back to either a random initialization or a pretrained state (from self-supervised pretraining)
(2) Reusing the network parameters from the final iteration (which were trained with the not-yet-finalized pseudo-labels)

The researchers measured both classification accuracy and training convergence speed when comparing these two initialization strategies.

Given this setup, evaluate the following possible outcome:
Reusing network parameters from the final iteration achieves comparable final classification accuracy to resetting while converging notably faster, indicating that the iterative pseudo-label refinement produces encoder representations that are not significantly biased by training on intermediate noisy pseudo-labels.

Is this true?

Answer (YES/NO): NO